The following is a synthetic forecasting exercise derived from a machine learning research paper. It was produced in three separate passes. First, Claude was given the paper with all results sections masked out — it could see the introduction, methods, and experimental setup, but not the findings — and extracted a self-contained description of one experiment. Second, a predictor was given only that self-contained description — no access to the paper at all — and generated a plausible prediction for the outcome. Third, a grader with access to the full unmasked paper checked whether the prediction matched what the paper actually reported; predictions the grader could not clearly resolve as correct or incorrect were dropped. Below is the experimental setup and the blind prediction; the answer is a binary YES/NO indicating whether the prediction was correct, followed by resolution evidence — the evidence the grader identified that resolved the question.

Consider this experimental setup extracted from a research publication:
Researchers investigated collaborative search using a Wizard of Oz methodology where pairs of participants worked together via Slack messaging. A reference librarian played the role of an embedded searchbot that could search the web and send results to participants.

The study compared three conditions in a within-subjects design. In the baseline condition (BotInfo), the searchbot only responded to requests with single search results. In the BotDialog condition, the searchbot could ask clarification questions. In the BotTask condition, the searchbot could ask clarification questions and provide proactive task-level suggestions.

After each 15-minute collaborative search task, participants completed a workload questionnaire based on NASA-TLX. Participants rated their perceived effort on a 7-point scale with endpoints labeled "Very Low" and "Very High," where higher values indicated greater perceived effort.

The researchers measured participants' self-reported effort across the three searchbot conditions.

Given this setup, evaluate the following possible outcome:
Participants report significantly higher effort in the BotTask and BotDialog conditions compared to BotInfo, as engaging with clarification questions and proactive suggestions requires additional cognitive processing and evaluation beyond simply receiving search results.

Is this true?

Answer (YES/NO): NO